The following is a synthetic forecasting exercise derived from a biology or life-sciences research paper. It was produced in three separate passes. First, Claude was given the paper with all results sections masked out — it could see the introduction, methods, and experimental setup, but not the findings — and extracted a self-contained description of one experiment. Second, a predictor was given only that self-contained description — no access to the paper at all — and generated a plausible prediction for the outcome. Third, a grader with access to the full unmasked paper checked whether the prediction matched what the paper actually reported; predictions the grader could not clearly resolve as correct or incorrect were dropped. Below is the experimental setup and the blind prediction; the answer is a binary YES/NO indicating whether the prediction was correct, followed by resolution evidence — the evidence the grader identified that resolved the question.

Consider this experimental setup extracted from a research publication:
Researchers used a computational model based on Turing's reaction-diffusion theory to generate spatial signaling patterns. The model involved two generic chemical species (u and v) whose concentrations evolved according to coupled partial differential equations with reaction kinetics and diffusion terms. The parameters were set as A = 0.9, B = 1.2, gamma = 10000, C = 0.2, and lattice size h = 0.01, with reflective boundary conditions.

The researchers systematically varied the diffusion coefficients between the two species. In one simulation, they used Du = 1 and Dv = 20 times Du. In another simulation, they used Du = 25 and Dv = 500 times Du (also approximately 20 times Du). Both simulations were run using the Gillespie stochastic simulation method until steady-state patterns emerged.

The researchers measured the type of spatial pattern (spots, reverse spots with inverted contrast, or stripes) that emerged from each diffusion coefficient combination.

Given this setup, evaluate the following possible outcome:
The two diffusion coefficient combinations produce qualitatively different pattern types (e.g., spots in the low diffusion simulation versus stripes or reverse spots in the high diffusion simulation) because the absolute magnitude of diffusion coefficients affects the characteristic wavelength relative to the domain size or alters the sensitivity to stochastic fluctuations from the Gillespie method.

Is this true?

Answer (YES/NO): YES